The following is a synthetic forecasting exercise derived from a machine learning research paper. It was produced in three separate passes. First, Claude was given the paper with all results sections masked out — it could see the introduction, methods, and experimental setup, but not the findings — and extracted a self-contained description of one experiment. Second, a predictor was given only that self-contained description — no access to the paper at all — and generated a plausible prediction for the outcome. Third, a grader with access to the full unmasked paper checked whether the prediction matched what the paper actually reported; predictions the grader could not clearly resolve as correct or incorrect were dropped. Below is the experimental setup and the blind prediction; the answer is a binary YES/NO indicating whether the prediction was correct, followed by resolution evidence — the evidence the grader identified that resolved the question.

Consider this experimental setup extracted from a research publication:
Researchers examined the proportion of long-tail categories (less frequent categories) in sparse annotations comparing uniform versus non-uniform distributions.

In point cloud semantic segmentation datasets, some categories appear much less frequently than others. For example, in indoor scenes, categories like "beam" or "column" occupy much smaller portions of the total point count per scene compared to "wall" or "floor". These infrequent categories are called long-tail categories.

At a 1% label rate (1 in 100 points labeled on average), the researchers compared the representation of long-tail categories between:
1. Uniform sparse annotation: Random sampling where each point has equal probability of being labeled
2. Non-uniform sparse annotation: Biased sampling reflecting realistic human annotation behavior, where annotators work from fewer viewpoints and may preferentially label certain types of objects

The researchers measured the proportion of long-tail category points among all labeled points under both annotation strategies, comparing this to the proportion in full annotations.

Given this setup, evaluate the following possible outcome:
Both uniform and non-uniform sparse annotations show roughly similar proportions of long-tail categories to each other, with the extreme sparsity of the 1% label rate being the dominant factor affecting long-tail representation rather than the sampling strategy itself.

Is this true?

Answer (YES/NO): NO